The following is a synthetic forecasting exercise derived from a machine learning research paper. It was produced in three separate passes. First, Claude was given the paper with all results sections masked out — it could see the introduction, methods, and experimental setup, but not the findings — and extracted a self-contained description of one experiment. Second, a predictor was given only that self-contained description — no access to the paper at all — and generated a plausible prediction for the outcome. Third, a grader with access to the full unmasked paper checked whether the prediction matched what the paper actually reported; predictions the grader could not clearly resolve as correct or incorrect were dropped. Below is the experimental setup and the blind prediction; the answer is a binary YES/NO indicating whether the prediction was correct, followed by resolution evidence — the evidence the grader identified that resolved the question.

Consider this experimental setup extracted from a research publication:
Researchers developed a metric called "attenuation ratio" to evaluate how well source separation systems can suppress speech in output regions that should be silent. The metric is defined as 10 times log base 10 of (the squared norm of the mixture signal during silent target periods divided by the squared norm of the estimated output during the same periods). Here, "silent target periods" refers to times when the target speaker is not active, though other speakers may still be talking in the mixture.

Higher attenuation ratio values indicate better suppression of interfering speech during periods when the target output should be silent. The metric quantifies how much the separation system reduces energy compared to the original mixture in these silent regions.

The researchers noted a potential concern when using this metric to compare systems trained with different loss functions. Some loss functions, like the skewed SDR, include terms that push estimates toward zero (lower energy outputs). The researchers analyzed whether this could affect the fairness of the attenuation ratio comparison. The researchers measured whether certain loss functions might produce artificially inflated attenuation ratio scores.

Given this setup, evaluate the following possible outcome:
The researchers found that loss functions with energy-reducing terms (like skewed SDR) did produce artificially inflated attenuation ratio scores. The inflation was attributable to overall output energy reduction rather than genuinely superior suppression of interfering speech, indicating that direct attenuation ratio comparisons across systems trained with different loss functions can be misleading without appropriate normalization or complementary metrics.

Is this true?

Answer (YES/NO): YES